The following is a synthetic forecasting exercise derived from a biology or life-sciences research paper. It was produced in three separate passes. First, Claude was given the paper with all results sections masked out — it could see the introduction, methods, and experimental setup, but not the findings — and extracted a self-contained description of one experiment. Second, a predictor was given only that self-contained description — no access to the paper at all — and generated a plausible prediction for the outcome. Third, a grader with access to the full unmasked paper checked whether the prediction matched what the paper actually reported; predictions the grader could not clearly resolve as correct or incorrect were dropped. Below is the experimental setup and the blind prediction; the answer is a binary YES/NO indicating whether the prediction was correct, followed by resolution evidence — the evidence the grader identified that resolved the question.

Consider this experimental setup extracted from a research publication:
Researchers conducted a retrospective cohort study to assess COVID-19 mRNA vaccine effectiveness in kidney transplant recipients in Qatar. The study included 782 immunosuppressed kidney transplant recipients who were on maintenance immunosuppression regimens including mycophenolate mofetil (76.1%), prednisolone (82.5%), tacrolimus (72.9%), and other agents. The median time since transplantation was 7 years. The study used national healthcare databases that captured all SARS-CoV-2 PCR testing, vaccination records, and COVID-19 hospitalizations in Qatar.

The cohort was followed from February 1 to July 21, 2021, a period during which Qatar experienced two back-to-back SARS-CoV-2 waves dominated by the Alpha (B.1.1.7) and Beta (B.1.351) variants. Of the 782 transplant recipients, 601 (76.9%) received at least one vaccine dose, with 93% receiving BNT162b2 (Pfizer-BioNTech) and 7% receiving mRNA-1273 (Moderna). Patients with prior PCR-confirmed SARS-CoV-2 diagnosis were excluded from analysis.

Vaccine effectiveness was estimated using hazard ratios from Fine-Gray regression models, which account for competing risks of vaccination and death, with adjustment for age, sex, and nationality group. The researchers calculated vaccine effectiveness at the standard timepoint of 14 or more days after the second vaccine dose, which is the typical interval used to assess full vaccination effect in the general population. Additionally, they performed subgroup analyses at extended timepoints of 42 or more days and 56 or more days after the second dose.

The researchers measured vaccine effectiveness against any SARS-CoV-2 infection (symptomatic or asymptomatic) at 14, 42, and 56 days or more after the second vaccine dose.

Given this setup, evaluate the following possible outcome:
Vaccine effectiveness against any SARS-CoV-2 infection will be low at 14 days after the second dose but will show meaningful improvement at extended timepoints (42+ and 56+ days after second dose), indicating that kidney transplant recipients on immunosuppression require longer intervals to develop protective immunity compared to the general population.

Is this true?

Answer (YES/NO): YES